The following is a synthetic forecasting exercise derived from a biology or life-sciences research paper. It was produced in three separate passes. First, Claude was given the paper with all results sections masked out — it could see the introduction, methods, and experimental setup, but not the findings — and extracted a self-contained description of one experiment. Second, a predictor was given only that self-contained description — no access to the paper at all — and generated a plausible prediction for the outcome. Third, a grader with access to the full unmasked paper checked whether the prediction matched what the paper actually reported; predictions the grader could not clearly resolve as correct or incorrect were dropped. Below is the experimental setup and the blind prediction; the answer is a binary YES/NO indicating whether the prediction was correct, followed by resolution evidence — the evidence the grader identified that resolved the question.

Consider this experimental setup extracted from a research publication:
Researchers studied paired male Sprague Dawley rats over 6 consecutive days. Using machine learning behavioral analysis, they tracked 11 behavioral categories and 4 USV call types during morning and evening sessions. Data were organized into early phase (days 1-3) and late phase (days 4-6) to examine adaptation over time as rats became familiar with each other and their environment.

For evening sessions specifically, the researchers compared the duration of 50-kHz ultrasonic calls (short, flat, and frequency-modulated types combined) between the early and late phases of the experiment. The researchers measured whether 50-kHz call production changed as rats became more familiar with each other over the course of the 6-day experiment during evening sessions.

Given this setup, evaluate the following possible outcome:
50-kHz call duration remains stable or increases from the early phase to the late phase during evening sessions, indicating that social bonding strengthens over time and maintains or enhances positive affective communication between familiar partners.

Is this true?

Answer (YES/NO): NO